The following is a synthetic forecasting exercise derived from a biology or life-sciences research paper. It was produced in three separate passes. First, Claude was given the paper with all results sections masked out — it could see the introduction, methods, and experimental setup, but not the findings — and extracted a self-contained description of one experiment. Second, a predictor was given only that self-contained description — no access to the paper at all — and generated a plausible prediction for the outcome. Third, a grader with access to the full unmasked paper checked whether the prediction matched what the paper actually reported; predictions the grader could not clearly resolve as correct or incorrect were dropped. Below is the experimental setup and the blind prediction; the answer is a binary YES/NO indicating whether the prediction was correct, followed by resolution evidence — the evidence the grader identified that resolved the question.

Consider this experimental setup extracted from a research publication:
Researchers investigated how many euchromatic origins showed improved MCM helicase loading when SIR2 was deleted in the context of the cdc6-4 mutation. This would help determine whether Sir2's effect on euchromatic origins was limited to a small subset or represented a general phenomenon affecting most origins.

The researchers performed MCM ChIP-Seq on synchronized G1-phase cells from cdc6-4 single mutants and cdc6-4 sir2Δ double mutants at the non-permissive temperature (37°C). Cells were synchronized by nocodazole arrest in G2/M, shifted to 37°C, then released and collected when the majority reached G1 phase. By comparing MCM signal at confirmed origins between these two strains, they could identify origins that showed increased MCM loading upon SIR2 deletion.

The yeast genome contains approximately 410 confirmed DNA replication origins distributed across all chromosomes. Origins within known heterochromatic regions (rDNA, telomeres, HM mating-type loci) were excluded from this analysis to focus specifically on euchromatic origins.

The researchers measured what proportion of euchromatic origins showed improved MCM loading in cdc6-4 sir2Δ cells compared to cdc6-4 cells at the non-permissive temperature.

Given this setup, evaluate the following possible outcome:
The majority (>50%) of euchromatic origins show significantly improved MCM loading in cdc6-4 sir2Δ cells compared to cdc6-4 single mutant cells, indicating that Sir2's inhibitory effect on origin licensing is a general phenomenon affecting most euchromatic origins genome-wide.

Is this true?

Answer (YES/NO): YES